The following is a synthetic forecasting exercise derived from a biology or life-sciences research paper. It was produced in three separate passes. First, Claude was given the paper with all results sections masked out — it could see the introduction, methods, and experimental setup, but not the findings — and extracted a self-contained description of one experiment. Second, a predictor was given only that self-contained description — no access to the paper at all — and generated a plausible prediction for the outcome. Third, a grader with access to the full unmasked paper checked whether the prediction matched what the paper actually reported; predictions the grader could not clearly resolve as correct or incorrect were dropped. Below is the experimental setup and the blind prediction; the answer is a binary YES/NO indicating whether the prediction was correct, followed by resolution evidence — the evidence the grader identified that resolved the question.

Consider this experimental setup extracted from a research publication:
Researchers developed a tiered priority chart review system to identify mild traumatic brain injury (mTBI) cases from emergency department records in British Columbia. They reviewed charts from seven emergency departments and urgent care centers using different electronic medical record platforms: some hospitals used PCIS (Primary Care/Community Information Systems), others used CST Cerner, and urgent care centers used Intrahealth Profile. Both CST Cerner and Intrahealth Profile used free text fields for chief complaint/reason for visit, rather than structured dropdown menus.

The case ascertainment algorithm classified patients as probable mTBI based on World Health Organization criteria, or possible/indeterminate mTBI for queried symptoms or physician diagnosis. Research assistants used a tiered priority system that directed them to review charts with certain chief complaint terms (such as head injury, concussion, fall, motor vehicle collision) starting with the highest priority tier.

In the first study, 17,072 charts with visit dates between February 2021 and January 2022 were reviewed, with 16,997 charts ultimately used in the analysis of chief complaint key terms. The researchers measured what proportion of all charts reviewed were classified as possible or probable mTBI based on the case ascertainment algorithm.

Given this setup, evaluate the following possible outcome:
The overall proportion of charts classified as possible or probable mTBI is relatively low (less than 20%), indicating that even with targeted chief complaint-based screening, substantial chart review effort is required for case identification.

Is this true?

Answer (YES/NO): NO